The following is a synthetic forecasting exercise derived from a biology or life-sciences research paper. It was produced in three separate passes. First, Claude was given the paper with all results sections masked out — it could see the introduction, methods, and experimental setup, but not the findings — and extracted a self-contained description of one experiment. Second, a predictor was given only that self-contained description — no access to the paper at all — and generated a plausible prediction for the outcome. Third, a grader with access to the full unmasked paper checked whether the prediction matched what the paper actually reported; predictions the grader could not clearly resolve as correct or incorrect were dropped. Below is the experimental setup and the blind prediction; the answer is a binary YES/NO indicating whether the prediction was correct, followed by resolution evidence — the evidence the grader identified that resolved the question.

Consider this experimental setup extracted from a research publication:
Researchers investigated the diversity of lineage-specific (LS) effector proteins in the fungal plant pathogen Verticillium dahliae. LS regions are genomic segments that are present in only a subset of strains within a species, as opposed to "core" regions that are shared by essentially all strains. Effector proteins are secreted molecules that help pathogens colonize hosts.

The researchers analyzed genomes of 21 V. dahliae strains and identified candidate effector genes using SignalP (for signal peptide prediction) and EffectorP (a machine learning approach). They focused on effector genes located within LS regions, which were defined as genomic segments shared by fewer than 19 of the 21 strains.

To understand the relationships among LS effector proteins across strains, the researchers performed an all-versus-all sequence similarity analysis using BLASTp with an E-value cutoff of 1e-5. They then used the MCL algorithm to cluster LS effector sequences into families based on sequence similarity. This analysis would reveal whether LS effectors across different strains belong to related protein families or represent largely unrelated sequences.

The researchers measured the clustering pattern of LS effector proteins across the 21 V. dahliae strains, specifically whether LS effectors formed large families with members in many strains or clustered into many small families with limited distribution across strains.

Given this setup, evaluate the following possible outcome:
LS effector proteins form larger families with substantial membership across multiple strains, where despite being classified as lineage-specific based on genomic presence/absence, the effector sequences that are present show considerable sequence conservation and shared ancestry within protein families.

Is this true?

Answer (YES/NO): NO